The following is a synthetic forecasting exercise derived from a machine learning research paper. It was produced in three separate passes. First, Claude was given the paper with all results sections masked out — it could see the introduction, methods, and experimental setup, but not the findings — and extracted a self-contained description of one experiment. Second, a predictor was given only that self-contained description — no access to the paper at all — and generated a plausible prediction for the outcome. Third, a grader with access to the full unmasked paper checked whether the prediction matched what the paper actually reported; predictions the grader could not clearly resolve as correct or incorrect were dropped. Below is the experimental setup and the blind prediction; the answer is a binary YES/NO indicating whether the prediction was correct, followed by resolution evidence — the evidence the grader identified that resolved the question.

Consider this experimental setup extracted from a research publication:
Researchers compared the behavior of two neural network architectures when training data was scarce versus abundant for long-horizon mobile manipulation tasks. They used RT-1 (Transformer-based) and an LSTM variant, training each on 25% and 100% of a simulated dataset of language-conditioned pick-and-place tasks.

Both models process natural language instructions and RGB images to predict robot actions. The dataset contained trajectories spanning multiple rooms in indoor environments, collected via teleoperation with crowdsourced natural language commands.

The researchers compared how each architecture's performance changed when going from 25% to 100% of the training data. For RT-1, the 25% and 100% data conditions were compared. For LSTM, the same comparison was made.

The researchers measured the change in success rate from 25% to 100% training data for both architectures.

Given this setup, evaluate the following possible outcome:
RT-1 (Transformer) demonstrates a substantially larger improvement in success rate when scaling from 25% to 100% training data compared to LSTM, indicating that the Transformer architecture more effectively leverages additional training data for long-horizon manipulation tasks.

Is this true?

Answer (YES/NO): NO